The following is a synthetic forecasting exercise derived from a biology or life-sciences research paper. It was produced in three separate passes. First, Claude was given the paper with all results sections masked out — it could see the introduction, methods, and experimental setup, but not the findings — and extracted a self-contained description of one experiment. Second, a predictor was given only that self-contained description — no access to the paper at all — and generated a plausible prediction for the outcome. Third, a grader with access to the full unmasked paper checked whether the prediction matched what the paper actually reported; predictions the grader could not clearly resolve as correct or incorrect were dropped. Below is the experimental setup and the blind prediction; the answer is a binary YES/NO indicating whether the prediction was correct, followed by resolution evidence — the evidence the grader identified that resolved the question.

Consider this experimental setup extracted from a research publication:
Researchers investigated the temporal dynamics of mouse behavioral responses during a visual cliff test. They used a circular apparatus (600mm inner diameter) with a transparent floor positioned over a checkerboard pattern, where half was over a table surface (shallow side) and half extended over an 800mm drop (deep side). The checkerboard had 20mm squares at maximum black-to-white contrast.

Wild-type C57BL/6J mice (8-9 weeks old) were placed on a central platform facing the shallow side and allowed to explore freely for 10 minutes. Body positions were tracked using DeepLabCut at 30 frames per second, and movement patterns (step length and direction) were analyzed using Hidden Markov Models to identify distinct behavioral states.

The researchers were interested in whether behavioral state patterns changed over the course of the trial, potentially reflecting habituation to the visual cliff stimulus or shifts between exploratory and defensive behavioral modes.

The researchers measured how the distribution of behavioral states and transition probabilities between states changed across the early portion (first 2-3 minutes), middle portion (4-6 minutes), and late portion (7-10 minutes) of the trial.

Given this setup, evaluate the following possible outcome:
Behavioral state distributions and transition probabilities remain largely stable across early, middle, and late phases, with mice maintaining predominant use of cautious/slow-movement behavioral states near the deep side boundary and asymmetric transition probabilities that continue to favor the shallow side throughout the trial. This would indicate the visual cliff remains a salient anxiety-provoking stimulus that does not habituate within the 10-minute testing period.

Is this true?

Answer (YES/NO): NO